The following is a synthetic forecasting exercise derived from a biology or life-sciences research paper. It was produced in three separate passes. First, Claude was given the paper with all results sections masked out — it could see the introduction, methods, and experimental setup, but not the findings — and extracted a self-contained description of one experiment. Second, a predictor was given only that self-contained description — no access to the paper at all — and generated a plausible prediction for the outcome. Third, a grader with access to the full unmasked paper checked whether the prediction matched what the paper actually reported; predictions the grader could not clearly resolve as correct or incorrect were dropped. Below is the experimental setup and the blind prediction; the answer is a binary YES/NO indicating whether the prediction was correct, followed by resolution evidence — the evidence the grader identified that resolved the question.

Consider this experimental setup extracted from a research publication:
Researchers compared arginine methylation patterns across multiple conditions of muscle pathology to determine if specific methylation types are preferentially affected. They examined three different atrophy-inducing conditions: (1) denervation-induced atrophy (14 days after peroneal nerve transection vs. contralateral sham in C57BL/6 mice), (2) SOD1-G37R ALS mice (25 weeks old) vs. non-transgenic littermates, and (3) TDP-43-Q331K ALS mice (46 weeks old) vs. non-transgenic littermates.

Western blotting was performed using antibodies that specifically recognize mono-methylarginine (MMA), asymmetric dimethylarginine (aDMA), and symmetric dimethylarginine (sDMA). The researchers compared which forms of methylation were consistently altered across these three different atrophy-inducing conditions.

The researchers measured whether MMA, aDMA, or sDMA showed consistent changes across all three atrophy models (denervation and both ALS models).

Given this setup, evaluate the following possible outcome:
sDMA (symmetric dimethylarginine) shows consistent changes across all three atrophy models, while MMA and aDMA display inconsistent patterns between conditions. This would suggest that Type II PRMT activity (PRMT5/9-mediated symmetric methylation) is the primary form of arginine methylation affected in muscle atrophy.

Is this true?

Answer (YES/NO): NO